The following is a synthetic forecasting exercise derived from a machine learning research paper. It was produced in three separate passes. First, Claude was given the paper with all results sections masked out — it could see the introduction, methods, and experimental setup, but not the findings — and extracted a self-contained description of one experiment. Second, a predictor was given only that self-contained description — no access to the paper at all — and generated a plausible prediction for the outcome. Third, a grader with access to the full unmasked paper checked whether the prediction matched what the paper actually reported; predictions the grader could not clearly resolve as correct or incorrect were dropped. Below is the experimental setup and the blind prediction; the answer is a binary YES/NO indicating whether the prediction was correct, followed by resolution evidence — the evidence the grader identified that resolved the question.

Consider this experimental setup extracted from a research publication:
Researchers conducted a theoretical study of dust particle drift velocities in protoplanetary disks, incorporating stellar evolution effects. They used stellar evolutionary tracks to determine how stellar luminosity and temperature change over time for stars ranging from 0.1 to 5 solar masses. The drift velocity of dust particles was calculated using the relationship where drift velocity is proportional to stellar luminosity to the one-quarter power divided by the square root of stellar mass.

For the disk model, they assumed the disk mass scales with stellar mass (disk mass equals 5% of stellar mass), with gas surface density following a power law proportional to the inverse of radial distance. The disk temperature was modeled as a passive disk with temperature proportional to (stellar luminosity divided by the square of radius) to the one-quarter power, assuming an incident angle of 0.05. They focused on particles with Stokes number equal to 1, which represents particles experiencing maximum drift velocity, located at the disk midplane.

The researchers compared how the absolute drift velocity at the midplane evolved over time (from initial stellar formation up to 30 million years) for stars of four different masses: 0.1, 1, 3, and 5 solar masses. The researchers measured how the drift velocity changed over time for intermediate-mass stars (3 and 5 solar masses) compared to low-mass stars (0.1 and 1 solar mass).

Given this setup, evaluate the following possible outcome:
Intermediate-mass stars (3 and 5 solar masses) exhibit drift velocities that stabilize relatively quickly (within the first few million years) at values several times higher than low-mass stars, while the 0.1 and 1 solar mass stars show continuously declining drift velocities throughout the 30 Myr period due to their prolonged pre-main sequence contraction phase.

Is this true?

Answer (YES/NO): NO